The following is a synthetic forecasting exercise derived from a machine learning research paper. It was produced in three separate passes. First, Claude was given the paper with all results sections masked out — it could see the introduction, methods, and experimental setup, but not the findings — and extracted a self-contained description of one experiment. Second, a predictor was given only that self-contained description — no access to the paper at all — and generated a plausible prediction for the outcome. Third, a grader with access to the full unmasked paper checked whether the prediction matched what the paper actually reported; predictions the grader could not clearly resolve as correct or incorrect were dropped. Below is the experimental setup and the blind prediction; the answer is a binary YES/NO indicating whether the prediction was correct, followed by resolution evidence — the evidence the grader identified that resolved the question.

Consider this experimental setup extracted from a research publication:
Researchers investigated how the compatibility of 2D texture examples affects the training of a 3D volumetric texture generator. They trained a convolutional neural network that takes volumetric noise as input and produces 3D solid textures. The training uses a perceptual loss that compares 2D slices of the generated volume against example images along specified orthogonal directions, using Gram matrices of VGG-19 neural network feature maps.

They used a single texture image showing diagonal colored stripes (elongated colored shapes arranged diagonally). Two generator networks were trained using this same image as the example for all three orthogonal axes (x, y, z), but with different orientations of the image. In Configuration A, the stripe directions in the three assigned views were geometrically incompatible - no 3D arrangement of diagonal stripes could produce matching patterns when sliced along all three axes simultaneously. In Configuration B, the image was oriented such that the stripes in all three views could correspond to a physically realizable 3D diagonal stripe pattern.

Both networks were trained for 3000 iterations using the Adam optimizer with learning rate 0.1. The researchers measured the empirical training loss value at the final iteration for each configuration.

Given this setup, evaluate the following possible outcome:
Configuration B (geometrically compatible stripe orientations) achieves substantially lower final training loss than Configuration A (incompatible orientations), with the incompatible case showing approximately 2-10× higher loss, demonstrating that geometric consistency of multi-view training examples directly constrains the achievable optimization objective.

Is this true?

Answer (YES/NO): YES